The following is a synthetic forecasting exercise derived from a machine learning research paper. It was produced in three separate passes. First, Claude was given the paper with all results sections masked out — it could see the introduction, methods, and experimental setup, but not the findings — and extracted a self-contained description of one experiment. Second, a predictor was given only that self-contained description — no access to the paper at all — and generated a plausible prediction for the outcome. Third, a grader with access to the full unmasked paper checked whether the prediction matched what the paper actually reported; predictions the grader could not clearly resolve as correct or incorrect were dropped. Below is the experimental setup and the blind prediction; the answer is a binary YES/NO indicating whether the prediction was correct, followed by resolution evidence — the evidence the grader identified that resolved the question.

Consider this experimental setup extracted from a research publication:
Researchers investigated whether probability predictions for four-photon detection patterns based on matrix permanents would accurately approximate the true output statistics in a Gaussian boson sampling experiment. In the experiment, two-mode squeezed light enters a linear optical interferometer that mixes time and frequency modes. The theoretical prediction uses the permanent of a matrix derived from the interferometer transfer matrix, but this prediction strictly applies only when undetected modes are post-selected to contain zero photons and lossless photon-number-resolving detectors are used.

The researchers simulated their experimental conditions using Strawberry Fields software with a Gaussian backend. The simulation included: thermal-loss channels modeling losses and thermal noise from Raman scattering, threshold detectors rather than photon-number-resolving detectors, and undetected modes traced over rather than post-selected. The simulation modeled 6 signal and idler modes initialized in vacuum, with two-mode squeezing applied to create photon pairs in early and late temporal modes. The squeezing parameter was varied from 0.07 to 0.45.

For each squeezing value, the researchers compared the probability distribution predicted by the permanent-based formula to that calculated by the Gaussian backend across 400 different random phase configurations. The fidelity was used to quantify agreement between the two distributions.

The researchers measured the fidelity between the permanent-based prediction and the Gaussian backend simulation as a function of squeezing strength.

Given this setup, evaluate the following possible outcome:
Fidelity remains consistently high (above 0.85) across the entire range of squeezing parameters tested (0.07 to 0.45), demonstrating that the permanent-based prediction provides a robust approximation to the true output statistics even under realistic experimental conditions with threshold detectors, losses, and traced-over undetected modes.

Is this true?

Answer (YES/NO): YES